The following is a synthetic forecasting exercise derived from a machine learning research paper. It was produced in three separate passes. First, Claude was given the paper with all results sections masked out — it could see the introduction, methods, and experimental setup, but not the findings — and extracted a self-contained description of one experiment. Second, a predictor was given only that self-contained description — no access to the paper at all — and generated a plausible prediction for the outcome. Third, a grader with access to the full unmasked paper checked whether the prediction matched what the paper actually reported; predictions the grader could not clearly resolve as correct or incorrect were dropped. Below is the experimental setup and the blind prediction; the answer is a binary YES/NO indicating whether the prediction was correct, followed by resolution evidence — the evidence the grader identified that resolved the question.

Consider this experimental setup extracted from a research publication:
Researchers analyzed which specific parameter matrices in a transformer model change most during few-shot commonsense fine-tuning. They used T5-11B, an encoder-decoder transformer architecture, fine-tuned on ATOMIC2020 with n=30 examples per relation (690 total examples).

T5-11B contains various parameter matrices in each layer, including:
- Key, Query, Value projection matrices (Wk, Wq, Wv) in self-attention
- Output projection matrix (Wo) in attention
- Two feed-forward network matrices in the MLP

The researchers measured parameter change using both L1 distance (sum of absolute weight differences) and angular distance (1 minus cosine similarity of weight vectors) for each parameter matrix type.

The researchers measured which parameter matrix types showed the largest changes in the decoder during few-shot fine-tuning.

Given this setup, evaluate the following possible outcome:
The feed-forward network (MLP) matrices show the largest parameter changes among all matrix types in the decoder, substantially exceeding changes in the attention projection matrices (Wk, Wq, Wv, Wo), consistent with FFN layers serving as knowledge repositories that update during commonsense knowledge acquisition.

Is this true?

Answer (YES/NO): NO